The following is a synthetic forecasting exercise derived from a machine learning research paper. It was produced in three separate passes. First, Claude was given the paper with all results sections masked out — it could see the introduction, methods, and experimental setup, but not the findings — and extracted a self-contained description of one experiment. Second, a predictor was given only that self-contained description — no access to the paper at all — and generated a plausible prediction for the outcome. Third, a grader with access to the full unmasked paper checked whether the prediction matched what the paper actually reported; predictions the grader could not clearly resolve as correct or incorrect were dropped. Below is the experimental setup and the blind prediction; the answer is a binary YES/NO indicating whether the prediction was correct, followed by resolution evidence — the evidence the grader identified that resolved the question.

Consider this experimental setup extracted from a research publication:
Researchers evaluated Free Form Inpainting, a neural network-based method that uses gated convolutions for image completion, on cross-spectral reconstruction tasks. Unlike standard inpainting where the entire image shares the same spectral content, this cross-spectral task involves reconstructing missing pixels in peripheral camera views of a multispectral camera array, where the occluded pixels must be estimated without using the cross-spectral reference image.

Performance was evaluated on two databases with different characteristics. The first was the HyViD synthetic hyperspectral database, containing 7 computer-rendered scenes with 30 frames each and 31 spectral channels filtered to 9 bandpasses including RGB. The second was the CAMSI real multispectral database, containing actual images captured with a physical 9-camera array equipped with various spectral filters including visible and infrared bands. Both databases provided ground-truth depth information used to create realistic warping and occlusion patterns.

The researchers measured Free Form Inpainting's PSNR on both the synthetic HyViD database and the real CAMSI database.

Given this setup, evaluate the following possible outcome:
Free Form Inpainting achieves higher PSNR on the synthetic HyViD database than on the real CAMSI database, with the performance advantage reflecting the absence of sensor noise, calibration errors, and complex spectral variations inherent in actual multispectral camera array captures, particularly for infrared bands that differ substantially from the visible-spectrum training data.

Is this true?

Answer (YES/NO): YES